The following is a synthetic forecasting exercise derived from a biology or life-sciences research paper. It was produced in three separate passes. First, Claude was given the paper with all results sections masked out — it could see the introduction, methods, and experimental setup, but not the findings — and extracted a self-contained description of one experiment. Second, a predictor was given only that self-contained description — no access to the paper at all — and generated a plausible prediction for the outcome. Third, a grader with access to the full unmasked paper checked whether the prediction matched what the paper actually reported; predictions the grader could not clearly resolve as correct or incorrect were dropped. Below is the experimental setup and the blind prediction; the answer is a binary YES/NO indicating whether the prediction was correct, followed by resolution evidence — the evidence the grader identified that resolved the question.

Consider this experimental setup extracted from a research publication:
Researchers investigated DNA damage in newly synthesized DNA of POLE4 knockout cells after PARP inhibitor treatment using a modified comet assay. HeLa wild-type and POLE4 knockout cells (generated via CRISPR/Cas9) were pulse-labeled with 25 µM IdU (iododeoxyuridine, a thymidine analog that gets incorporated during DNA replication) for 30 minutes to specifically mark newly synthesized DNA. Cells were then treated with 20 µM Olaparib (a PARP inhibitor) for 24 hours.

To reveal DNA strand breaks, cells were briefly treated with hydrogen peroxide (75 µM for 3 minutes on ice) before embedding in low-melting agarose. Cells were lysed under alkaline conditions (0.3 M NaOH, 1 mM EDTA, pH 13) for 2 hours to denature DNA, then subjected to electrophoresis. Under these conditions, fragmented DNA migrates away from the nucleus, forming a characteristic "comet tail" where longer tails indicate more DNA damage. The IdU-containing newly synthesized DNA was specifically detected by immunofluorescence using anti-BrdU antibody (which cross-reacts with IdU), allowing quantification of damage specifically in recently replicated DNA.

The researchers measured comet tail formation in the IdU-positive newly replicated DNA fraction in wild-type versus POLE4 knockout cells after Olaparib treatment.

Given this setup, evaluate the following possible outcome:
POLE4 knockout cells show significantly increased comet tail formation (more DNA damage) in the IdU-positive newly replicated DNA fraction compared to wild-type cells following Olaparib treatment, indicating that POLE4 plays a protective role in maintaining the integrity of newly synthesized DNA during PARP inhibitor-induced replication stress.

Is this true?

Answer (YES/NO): YES